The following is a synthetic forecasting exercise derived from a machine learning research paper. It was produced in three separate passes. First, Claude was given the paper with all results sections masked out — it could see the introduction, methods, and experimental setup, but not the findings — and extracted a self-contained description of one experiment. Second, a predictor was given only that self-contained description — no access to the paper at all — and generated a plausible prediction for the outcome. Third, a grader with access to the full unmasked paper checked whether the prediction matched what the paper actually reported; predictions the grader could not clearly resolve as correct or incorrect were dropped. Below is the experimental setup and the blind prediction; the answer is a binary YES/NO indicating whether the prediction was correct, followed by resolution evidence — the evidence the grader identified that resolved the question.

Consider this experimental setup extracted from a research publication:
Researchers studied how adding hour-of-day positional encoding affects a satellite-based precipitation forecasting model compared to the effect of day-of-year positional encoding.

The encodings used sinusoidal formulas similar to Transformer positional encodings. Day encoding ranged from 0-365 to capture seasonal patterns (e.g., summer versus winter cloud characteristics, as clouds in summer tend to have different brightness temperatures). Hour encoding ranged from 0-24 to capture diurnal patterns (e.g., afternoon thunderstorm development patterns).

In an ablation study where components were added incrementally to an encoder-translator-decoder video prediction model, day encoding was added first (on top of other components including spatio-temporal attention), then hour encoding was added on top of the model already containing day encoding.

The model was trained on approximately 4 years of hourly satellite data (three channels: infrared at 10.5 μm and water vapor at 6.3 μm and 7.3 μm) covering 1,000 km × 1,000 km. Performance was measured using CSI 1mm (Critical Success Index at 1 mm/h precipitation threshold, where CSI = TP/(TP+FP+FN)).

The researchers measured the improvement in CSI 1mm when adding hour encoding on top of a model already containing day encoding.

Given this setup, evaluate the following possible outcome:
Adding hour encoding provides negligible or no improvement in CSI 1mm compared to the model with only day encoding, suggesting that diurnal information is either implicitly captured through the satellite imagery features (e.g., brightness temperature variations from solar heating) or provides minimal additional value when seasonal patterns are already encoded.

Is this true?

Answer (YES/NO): NO